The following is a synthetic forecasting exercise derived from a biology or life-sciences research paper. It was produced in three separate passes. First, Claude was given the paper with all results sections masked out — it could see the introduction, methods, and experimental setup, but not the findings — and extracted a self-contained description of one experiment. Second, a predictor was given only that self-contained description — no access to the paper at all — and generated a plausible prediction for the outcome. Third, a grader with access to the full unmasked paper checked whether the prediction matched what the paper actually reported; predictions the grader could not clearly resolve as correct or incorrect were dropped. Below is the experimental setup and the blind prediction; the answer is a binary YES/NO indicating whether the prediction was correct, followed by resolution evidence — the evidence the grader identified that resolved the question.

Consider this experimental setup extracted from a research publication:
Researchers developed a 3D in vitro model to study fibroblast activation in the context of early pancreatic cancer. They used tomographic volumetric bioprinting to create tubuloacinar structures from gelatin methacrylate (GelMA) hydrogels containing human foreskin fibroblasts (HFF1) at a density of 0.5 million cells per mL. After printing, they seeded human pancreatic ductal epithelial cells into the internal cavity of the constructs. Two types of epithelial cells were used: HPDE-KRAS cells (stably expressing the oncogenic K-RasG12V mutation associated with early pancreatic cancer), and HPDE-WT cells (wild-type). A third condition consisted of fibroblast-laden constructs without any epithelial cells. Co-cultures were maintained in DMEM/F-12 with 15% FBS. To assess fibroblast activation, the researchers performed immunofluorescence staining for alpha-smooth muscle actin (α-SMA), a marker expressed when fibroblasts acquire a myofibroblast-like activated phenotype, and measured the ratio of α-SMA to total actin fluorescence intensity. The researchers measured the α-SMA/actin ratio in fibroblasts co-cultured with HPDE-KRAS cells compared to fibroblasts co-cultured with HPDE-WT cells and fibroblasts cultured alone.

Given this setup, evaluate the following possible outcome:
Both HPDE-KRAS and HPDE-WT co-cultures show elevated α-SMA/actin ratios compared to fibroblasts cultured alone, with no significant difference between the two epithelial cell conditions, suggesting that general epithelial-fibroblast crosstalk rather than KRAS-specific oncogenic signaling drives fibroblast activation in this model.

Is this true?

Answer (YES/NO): NO